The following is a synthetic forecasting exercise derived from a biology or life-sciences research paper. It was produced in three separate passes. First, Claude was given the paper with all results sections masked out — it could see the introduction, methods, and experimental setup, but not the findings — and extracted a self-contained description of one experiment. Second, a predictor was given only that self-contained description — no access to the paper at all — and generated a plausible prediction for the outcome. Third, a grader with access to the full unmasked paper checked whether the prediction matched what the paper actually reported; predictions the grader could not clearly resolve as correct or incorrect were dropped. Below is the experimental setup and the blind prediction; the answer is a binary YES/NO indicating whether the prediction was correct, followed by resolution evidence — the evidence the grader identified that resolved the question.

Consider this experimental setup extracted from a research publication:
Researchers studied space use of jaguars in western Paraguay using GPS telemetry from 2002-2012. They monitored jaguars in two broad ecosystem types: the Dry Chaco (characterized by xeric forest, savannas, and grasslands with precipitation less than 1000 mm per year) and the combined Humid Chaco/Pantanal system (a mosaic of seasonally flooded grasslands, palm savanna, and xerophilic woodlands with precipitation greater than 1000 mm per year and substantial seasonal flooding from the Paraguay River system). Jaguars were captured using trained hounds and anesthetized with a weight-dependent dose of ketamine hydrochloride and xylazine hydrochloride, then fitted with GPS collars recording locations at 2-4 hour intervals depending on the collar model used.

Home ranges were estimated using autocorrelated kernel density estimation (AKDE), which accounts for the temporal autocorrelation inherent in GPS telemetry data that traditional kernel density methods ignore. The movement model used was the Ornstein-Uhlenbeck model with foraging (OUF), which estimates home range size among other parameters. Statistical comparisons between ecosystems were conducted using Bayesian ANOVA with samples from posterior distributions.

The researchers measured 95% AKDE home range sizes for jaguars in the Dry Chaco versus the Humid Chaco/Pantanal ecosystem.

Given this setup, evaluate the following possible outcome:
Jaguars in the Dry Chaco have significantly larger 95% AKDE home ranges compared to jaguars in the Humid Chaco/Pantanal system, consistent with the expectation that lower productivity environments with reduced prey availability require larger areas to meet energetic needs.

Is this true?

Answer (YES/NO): YES